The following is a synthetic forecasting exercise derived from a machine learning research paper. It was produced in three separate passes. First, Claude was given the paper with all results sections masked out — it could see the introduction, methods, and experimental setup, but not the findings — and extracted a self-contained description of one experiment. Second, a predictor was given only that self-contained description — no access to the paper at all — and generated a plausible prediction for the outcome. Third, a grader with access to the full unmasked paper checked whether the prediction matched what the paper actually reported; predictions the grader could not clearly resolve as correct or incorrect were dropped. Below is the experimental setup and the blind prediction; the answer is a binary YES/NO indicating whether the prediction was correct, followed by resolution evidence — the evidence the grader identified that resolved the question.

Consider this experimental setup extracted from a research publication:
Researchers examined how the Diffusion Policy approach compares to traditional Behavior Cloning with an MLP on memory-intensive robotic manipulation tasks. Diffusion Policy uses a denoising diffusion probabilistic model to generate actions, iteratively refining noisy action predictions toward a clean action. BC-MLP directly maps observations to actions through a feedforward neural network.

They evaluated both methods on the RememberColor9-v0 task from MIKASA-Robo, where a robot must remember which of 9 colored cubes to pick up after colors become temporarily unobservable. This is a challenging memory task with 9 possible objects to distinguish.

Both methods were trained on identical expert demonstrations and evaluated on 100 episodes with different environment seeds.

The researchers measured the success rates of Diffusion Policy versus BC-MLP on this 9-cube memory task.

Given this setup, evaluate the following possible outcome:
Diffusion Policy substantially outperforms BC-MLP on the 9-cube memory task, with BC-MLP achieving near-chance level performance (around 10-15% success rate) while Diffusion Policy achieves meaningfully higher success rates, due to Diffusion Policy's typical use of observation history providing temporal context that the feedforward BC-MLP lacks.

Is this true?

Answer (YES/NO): NO